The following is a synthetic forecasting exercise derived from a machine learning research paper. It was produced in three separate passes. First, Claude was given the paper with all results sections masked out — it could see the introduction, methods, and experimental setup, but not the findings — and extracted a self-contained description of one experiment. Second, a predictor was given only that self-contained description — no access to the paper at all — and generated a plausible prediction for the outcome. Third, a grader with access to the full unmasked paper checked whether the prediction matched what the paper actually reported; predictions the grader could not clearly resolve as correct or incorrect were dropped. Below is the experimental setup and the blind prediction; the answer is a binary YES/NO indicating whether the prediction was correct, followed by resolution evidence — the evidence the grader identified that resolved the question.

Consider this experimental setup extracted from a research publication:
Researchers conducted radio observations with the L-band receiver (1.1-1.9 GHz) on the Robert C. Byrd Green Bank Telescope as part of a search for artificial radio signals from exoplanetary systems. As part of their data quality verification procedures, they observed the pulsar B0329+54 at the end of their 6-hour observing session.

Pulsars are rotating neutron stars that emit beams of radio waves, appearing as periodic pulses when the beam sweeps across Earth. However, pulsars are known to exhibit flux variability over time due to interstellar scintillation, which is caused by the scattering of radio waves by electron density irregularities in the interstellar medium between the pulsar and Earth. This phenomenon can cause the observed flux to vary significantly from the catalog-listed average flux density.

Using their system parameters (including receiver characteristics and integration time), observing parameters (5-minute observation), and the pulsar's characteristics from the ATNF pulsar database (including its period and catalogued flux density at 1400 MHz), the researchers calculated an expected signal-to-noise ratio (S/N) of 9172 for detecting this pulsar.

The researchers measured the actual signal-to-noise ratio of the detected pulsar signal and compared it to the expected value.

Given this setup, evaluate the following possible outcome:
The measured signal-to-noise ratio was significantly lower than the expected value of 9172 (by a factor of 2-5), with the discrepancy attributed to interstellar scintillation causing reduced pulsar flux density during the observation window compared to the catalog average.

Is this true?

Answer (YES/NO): NO